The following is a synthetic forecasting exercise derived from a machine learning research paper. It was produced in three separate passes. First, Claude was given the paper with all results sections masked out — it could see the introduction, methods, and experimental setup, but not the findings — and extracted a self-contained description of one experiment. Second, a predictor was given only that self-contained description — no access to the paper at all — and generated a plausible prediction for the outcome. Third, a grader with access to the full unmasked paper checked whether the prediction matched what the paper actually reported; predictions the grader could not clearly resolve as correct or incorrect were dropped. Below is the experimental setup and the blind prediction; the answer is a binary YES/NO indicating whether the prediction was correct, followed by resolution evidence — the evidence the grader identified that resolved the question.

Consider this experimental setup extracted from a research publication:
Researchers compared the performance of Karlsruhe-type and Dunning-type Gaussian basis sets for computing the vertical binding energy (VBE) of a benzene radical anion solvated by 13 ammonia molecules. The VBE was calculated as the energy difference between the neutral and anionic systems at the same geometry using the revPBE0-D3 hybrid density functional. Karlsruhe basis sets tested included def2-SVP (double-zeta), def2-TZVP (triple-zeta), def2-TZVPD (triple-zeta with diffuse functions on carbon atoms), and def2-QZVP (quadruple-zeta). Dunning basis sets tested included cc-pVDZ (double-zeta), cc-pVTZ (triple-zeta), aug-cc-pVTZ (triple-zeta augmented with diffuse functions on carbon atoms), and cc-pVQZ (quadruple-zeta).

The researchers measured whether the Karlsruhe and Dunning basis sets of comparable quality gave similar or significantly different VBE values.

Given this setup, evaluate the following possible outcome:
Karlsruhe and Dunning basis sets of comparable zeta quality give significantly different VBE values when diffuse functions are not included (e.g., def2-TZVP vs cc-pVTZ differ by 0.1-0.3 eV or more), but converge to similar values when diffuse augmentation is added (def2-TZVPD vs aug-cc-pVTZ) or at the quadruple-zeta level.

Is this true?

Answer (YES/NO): NO